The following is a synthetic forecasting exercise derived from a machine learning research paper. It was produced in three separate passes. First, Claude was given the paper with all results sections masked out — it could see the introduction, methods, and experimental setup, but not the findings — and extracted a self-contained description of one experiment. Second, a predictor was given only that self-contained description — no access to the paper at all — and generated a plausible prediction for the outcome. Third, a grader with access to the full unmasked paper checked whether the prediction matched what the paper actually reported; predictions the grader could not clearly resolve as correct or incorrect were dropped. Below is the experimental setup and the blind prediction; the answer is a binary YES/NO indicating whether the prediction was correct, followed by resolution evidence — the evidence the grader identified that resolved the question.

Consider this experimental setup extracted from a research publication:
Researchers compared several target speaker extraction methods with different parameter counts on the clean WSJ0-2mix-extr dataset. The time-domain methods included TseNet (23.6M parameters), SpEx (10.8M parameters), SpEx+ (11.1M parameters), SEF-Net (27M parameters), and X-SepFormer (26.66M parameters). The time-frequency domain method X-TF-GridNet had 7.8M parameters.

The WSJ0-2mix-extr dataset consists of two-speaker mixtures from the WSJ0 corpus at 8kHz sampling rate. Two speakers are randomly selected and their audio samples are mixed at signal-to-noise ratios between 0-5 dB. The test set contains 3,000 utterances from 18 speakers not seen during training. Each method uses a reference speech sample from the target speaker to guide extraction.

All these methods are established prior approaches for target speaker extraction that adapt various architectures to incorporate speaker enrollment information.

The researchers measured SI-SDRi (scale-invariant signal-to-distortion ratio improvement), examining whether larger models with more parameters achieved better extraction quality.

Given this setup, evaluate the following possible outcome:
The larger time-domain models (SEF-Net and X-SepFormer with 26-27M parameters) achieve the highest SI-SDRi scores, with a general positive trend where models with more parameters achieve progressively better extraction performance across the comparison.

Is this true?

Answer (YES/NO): NO